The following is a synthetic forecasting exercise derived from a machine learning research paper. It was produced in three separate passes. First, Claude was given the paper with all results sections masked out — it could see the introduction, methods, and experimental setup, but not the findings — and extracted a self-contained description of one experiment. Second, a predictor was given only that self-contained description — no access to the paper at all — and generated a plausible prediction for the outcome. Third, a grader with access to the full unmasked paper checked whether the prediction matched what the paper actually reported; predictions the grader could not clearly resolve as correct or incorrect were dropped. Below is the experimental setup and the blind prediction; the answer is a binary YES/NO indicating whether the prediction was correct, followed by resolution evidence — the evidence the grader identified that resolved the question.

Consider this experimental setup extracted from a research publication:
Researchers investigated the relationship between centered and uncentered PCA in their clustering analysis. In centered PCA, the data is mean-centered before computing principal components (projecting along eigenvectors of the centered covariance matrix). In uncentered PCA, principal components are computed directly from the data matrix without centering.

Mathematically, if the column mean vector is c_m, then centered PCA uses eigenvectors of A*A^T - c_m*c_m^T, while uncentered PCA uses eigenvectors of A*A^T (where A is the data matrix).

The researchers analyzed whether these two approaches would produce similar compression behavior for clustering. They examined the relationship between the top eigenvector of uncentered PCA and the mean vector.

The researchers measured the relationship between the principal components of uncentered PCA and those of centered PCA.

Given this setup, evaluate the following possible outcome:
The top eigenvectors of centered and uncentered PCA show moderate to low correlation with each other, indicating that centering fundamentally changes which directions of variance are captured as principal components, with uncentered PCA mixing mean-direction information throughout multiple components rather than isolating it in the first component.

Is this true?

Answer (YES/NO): NO